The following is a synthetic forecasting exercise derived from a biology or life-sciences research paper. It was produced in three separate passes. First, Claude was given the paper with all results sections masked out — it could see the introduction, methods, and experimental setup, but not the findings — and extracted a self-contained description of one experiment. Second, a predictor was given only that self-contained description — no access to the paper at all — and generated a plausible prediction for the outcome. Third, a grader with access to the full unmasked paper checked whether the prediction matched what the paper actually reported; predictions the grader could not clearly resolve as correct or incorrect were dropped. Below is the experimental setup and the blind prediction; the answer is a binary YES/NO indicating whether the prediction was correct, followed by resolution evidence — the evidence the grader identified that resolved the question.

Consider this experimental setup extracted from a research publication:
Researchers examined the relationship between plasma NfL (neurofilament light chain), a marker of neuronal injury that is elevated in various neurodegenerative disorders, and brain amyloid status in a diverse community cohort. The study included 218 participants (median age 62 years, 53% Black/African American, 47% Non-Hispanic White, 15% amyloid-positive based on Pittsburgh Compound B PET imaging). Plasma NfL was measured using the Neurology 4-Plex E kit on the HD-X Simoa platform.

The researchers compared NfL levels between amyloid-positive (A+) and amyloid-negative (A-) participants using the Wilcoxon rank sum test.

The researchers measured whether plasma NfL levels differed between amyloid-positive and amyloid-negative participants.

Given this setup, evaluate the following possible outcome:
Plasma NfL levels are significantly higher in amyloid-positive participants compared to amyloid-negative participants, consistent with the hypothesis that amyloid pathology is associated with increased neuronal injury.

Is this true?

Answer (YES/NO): YES